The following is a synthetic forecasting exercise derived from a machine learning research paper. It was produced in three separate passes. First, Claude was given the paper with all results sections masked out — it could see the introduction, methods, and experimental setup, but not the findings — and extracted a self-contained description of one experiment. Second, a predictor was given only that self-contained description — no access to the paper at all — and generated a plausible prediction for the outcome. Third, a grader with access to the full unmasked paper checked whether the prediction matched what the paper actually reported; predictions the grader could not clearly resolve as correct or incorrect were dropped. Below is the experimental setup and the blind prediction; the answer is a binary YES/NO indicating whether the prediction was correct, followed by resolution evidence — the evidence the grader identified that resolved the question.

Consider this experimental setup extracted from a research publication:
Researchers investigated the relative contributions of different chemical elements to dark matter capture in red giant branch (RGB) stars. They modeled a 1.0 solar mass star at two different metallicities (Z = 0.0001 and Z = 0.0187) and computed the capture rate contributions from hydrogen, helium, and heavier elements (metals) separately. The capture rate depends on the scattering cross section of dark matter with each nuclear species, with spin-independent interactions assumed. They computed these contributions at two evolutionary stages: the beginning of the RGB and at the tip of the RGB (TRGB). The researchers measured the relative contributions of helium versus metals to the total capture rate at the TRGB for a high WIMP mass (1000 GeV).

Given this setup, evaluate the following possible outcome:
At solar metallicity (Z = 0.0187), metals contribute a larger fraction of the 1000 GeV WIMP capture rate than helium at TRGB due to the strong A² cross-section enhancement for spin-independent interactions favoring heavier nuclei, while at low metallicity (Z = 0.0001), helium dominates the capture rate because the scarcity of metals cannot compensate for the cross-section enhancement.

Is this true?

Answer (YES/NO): NO